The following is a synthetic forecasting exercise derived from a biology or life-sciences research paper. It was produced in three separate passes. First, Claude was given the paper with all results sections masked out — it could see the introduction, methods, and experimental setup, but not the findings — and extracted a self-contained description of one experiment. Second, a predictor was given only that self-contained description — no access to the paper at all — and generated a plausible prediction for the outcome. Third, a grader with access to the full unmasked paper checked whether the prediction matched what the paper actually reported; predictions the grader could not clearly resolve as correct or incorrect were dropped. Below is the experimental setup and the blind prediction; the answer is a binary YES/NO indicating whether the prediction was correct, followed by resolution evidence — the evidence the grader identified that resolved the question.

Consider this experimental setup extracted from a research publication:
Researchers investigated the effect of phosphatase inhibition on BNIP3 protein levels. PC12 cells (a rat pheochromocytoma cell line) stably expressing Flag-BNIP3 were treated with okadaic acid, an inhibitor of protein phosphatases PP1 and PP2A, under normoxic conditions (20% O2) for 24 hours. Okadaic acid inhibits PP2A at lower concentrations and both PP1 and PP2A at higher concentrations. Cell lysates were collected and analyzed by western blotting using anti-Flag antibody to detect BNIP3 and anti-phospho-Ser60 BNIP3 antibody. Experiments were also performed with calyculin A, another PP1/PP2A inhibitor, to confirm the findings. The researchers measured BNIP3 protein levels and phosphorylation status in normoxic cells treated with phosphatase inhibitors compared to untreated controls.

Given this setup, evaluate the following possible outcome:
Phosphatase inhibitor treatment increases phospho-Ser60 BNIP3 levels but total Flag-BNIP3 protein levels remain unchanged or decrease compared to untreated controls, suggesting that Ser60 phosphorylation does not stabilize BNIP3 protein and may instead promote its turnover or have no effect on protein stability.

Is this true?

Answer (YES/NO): NO